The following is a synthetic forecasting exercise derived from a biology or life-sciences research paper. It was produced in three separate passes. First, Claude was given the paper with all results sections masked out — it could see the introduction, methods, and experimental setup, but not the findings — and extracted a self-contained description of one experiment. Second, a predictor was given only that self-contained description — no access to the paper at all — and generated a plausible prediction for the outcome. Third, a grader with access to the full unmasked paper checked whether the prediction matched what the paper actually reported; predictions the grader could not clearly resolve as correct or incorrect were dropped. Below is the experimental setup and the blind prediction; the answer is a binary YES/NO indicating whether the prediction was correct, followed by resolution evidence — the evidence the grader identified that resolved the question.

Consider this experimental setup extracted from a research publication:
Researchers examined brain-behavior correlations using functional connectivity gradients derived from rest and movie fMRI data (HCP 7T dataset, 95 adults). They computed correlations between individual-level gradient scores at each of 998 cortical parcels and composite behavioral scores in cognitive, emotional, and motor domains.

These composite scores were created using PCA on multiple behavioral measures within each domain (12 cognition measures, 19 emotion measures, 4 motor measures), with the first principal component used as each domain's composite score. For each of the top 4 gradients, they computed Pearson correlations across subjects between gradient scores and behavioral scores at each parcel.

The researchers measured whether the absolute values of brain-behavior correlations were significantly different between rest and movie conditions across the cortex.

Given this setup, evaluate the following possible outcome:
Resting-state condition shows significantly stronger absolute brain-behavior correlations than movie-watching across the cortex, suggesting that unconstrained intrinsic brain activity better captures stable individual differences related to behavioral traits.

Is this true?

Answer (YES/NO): NO